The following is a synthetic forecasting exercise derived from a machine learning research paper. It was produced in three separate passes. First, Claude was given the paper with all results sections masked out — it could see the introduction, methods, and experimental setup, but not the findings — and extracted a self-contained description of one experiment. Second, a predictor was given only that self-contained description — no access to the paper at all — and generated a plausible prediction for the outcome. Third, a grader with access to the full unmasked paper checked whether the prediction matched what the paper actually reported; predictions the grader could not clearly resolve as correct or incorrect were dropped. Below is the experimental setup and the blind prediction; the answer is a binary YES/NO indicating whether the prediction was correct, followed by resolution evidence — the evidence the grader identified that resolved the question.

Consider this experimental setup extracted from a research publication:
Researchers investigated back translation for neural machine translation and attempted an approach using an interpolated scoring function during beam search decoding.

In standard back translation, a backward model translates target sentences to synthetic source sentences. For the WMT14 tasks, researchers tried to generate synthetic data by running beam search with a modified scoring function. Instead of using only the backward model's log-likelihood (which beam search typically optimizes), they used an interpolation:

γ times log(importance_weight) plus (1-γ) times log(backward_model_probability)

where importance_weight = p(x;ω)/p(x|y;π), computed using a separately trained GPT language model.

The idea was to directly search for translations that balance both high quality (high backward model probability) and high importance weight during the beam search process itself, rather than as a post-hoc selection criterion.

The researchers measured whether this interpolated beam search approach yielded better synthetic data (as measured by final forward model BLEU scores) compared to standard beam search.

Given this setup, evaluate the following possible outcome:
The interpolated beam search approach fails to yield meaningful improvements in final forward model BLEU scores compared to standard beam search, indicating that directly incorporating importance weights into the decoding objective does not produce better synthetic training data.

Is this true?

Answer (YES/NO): YES